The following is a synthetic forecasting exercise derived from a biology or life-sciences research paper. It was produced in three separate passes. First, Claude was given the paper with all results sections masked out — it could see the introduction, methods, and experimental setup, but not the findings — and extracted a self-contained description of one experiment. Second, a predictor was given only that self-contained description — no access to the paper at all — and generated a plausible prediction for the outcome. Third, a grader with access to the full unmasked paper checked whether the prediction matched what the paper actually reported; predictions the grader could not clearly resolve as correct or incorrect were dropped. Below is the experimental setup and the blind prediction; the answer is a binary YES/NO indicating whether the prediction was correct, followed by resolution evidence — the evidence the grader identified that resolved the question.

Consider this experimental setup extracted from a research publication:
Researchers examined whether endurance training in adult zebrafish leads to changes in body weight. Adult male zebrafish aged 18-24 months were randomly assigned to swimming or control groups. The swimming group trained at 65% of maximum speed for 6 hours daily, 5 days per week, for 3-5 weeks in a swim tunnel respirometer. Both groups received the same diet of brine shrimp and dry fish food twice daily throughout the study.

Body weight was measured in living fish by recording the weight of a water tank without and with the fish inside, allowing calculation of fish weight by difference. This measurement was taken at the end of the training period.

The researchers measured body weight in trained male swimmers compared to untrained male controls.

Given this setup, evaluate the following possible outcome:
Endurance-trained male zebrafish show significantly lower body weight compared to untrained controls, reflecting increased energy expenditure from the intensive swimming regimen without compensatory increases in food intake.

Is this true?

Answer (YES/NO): NO